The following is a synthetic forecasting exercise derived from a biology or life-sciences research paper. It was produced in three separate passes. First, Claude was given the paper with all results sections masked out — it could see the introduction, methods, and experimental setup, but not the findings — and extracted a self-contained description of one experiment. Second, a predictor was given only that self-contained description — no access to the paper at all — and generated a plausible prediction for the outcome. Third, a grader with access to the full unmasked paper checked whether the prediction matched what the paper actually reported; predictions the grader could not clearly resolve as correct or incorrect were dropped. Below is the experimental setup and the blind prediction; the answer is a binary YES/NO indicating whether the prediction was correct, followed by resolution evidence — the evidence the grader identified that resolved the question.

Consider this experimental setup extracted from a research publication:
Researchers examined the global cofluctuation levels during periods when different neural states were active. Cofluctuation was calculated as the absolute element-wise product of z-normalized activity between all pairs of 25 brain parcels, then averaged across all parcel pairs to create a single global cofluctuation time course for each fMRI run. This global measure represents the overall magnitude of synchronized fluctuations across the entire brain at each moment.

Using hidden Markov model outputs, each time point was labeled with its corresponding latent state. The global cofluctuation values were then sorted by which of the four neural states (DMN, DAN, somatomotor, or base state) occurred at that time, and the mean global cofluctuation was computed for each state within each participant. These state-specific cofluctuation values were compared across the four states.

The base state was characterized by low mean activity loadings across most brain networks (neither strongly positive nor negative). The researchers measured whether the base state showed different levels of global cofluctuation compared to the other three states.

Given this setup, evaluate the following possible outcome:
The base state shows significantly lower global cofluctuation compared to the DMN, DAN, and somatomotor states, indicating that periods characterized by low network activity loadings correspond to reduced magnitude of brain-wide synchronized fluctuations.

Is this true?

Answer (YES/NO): YES